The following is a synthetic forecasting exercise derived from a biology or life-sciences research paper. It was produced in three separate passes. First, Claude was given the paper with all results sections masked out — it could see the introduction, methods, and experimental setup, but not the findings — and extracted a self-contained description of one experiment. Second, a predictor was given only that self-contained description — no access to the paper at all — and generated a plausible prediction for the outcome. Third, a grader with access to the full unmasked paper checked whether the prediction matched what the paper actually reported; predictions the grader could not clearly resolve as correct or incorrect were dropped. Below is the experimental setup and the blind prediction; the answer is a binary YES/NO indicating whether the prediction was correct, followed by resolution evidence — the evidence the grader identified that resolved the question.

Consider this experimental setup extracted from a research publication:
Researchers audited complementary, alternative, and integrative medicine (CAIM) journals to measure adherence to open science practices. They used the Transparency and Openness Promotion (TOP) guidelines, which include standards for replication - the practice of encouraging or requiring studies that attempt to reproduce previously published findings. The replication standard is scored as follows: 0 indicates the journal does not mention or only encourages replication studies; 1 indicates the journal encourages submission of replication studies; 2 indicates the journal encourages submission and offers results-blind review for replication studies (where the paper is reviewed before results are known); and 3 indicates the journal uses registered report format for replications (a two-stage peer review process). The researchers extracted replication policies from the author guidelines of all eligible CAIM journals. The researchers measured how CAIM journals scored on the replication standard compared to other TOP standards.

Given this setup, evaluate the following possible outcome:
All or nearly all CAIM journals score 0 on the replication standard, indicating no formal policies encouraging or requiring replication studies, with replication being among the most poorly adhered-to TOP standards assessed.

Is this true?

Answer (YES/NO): YES